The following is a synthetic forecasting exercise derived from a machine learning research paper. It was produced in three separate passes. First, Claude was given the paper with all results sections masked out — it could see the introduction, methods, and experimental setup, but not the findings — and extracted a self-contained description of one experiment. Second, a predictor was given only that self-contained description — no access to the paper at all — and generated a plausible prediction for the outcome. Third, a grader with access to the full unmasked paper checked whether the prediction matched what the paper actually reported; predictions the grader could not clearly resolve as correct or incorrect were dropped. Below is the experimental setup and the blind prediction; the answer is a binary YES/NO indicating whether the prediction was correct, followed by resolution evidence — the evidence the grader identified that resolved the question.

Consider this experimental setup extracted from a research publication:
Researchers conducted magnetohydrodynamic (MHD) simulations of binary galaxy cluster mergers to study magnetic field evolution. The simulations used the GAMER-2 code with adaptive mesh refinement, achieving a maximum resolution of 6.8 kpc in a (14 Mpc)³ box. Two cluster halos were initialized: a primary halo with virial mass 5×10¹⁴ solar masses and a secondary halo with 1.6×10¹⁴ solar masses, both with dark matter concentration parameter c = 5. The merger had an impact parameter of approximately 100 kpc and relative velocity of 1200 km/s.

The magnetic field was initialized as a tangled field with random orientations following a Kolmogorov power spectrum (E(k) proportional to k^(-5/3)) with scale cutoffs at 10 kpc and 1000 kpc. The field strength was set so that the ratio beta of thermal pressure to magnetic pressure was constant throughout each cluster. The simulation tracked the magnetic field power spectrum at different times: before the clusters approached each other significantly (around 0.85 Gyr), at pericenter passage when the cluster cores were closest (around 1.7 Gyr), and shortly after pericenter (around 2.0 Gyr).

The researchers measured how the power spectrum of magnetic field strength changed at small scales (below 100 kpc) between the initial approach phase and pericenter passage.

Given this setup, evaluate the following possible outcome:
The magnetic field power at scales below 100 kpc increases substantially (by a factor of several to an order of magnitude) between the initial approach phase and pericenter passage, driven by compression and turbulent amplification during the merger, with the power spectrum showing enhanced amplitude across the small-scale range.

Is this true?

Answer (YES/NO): YES